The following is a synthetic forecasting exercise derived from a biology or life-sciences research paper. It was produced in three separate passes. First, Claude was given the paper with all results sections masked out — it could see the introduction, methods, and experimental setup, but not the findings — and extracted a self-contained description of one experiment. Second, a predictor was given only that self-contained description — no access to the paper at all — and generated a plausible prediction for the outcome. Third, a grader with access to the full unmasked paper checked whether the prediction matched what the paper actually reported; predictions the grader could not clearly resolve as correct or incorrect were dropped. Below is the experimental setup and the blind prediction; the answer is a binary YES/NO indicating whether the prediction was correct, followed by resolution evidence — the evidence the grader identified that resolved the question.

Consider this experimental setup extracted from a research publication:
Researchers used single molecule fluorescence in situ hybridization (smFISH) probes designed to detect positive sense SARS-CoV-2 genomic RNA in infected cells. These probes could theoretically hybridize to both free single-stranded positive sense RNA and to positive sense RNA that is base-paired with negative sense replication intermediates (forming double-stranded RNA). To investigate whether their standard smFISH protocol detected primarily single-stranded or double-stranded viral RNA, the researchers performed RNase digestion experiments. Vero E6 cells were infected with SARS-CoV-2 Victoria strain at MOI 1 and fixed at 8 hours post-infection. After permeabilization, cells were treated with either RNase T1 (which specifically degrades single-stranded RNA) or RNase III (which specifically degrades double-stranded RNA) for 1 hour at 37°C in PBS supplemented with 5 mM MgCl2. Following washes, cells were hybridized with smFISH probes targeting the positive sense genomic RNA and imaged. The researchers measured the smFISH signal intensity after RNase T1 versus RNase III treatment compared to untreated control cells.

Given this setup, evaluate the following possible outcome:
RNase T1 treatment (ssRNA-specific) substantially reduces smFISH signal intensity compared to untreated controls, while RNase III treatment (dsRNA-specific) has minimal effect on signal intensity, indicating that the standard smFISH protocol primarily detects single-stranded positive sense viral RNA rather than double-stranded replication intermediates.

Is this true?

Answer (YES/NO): NO